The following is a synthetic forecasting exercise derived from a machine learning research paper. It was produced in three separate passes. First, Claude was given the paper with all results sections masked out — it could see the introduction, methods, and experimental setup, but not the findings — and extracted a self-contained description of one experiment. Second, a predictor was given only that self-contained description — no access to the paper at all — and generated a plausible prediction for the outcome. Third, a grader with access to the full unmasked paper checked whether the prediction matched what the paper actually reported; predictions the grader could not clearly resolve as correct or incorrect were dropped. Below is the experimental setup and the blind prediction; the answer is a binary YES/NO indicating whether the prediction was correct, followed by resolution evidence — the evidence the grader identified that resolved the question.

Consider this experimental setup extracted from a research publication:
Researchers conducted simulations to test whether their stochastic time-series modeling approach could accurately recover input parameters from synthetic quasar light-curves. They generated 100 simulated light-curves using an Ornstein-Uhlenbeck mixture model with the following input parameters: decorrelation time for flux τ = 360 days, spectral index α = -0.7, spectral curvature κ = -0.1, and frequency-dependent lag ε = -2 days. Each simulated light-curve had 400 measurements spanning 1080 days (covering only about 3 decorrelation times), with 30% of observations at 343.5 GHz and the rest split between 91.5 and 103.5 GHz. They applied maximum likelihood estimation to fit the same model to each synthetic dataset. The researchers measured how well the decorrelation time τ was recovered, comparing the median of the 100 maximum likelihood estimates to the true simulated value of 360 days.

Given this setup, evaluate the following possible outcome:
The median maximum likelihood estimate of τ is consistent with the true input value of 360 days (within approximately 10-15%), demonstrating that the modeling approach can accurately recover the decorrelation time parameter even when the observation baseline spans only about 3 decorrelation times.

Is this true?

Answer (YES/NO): NO